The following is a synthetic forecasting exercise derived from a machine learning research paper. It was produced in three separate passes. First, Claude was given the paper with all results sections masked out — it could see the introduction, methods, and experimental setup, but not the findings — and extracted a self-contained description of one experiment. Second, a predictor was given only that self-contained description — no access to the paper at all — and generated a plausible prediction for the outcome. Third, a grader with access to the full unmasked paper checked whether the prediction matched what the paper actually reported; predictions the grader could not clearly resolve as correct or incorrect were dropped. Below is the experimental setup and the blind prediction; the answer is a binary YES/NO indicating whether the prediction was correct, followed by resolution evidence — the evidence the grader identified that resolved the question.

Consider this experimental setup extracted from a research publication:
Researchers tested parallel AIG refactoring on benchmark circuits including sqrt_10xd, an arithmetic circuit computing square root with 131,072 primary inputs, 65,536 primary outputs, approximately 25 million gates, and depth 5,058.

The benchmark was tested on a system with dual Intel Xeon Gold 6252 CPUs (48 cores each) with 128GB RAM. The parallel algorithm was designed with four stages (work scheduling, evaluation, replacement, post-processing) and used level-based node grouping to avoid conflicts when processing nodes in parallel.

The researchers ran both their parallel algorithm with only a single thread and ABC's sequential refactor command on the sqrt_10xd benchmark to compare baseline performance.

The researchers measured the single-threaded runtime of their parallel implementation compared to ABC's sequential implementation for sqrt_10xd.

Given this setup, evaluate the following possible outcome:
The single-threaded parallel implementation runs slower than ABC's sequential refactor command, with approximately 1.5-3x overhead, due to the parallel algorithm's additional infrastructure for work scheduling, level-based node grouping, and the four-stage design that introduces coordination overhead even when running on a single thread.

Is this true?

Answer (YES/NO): NO